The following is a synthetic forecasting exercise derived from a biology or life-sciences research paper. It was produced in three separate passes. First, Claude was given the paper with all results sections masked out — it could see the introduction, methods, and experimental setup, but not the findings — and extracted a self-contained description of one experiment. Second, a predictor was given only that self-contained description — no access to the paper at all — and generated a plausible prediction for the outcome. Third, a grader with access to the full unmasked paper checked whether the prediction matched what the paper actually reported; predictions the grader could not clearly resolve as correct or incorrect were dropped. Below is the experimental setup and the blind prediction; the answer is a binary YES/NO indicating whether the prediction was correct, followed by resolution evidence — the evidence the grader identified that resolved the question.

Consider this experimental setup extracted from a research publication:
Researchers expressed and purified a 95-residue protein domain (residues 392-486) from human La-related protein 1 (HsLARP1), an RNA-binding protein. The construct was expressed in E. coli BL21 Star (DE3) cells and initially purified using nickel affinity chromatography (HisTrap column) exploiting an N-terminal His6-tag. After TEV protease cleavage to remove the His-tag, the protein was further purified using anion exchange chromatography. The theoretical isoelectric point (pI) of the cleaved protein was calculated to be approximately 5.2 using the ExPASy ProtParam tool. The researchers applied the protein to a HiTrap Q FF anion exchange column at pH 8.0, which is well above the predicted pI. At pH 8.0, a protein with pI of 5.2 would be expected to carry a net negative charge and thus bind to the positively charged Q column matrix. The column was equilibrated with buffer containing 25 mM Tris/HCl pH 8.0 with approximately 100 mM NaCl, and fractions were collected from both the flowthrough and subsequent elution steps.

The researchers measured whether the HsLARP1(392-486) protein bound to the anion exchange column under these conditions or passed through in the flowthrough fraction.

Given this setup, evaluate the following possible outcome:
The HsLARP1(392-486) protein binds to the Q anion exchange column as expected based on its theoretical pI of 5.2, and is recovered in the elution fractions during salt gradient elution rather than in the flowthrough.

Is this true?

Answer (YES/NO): NO